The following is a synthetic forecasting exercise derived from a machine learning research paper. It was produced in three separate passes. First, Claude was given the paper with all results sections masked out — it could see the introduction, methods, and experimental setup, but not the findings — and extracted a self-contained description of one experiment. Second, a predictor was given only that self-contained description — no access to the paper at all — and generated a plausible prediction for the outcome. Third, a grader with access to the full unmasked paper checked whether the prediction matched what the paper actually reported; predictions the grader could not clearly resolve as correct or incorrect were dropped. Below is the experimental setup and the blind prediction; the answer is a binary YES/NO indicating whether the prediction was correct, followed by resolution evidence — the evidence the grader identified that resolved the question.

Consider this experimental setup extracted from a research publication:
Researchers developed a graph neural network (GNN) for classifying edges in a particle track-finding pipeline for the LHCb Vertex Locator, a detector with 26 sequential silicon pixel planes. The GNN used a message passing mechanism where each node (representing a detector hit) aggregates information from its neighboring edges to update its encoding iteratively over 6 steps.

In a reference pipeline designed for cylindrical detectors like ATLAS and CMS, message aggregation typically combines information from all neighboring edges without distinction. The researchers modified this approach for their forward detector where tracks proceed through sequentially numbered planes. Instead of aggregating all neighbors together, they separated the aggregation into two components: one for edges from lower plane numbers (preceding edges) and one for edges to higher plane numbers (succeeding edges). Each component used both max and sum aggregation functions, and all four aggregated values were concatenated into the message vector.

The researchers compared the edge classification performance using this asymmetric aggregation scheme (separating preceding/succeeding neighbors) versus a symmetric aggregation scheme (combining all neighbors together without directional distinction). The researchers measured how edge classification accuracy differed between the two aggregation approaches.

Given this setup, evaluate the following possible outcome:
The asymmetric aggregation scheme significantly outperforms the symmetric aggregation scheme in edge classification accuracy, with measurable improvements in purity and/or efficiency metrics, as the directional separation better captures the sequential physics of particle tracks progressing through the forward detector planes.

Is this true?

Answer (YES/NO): NO